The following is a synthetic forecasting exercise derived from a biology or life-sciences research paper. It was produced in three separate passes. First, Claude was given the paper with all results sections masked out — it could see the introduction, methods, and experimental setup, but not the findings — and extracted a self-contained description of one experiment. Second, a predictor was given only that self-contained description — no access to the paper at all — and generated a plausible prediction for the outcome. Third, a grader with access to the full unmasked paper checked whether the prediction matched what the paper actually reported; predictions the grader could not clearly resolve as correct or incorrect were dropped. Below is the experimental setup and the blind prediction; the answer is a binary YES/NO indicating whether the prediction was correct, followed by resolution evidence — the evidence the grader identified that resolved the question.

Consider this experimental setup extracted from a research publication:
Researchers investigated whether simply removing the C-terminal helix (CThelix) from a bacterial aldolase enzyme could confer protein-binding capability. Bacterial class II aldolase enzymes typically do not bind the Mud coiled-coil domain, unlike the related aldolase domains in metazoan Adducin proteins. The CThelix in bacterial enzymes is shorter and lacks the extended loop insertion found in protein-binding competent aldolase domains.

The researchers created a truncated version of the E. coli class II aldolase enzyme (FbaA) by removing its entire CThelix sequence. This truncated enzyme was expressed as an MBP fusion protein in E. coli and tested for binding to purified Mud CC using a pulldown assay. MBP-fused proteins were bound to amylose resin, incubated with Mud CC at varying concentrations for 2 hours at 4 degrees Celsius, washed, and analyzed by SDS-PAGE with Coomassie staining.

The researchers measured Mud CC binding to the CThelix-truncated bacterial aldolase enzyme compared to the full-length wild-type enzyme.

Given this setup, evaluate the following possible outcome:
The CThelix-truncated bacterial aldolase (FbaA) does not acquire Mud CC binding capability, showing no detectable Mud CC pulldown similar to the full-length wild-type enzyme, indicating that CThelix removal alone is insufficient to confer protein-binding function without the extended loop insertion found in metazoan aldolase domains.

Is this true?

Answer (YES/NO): NO